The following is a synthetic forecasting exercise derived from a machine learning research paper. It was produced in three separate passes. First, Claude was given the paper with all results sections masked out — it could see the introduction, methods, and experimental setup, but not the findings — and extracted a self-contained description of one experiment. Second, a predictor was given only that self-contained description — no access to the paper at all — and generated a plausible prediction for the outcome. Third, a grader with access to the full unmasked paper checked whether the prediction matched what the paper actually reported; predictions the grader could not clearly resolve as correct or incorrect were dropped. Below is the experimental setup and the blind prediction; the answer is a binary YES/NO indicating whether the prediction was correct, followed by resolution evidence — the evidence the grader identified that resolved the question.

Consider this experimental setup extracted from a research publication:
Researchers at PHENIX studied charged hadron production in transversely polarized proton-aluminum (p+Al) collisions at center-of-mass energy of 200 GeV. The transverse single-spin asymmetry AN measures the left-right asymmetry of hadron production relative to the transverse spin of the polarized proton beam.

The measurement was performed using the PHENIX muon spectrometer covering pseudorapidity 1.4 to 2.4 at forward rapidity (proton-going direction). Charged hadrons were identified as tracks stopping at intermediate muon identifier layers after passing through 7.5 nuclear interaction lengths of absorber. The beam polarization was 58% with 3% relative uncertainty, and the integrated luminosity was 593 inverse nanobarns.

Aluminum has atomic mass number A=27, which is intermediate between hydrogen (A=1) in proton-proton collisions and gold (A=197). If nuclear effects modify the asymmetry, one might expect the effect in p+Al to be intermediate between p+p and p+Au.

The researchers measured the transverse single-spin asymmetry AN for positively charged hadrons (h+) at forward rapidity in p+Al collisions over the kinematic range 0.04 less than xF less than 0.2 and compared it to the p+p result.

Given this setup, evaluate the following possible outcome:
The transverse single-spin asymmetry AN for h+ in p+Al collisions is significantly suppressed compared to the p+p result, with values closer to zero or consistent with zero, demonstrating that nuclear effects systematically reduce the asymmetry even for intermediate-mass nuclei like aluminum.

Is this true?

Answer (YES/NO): NO